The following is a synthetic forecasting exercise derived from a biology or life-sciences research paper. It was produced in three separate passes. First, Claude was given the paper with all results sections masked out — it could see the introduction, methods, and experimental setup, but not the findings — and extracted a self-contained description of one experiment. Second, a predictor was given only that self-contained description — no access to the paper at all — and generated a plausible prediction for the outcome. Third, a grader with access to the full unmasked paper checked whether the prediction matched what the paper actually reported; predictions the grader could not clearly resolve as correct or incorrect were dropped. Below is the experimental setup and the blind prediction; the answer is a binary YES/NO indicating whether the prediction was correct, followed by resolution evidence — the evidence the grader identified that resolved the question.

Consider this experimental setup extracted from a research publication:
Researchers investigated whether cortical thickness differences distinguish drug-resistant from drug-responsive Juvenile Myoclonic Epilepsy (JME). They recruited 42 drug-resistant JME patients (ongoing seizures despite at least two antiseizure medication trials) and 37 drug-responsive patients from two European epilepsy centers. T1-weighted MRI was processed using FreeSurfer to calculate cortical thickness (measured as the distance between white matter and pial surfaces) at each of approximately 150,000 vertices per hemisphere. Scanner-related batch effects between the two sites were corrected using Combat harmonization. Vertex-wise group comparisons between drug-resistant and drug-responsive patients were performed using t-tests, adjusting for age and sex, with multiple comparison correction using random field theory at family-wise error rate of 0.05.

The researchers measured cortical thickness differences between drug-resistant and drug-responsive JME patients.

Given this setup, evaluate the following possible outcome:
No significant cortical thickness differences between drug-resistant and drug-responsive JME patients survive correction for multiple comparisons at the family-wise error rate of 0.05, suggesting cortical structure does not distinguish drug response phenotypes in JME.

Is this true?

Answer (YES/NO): NO